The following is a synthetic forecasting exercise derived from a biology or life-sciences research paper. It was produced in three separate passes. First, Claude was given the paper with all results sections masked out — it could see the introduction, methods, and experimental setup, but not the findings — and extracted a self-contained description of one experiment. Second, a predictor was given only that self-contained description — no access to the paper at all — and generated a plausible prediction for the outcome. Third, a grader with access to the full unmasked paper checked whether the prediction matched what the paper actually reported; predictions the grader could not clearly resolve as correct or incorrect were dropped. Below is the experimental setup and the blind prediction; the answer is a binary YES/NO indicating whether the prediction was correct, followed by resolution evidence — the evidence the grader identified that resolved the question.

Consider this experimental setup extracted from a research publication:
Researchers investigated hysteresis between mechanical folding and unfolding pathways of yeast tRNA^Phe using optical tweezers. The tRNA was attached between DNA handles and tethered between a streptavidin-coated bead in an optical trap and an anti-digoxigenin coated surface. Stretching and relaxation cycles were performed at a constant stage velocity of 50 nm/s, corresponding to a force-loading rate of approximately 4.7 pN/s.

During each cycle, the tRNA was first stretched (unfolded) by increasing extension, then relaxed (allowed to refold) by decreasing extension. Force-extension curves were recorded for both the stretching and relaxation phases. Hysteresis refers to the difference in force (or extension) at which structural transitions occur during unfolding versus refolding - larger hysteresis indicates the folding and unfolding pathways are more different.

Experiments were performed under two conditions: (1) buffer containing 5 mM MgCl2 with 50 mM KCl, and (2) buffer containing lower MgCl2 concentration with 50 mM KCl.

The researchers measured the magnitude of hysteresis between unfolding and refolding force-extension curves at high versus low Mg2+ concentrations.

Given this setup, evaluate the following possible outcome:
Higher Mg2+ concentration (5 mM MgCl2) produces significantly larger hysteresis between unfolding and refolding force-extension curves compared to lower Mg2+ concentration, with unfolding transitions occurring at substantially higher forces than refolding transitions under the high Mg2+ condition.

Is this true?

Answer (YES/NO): YES